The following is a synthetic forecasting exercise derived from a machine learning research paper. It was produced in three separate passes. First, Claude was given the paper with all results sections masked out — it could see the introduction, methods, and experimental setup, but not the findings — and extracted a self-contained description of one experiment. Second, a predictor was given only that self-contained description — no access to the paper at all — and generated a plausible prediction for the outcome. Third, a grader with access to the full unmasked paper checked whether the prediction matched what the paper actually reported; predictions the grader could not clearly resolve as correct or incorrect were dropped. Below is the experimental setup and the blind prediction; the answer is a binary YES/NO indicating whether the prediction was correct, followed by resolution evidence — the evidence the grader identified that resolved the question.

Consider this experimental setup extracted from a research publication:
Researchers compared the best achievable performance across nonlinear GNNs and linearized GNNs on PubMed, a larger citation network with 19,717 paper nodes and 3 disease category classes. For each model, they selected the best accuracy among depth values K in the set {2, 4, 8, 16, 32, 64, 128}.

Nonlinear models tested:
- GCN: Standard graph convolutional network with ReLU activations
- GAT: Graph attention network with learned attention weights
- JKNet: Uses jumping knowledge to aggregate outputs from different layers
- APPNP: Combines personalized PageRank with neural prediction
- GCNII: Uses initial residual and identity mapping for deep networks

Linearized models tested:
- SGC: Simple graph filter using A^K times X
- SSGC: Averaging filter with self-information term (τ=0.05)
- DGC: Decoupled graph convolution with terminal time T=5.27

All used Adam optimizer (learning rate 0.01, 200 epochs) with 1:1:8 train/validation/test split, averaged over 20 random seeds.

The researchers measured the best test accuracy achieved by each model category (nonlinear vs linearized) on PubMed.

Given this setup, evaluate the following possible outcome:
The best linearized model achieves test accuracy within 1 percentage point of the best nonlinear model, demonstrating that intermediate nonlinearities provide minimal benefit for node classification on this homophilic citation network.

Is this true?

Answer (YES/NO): YES